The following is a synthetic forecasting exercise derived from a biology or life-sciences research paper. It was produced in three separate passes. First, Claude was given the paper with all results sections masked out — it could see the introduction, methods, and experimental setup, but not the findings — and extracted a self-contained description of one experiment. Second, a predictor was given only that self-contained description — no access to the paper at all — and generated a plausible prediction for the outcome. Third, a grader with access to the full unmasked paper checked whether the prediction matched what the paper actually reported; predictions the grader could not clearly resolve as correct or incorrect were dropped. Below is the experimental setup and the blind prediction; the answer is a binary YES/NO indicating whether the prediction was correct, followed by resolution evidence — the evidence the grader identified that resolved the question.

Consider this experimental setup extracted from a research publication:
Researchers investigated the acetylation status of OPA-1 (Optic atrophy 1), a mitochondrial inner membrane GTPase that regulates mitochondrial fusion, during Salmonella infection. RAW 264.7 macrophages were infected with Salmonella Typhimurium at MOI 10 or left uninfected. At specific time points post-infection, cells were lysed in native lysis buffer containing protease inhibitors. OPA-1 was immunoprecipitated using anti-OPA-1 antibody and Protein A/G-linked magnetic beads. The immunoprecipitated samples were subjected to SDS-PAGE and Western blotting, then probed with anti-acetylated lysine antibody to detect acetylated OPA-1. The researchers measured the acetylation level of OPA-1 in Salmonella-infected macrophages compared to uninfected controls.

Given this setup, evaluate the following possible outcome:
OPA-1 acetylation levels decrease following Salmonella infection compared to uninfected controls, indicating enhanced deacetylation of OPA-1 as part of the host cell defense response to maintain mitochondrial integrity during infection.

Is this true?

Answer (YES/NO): YES